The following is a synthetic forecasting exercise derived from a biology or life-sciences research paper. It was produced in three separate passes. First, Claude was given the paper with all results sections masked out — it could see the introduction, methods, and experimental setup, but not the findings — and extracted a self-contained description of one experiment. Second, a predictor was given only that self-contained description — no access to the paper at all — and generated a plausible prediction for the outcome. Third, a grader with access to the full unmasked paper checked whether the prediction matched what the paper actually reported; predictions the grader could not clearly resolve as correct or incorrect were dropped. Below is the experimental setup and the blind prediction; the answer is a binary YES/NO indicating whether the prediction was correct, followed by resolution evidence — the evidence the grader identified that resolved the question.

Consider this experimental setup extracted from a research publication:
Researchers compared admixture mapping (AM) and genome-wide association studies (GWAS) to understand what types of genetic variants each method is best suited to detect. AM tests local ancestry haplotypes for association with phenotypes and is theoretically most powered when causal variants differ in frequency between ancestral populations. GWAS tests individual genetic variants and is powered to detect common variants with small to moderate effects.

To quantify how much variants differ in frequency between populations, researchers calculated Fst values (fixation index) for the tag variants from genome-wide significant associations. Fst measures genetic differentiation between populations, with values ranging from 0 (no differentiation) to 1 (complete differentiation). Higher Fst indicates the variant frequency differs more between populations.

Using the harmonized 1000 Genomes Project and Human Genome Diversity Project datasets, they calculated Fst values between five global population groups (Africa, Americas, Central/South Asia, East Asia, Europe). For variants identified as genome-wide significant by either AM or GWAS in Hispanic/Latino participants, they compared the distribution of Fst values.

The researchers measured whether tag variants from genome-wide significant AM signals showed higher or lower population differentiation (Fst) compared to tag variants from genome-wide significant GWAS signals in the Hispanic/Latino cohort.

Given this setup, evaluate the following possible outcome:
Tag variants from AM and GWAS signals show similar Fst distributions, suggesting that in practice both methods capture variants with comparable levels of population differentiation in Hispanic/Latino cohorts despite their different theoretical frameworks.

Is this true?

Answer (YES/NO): NO